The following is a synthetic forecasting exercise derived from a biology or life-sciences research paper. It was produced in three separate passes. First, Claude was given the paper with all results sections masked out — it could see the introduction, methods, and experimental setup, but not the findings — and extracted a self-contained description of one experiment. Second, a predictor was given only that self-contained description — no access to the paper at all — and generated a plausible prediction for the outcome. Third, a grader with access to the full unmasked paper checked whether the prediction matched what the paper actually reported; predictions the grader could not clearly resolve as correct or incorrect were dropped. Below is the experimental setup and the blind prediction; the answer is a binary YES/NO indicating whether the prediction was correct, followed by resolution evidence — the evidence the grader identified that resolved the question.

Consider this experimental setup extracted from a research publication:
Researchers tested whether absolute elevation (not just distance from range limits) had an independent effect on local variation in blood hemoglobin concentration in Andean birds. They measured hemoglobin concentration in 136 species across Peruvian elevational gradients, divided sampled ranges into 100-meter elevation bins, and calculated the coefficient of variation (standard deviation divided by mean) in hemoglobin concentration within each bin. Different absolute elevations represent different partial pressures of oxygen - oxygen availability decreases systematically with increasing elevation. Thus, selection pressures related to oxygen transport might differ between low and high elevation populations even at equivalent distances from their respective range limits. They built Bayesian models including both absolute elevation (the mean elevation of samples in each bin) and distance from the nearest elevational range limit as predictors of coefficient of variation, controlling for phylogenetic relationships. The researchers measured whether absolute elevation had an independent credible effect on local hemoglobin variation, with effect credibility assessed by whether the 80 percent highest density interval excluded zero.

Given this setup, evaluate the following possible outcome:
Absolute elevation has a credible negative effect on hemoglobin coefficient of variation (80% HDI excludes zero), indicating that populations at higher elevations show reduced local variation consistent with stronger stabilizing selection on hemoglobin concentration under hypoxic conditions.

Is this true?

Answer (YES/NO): YES